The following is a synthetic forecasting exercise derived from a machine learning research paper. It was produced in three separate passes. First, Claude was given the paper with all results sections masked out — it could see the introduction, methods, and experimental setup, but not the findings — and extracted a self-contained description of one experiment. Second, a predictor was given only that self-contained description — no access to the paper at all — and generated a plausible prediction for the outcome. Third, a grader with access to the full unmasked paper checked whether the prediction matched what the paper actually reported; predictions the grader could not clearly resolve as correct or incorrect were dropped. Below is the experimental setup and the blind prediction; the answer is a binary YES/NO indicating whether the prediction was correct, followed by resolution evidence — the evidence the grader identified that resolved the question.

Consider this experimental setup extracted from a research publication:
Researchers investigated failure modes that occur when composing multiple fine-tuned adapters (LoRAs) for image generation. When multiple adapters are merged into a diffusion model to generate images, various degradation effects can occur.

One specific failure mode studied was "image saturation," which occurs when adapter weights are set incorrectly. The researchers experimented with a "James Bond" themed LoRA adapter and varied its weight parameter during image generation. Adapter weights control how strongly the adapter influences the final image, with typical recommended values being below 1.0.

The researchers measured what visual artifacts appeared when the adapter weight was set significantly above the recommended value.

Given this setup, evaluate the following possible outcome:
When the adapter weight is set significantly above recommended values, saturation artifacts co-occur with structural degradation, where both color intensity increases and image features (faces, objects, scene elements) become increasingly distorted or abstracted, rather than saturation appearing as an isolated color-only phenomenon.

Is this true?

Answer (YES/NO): NO